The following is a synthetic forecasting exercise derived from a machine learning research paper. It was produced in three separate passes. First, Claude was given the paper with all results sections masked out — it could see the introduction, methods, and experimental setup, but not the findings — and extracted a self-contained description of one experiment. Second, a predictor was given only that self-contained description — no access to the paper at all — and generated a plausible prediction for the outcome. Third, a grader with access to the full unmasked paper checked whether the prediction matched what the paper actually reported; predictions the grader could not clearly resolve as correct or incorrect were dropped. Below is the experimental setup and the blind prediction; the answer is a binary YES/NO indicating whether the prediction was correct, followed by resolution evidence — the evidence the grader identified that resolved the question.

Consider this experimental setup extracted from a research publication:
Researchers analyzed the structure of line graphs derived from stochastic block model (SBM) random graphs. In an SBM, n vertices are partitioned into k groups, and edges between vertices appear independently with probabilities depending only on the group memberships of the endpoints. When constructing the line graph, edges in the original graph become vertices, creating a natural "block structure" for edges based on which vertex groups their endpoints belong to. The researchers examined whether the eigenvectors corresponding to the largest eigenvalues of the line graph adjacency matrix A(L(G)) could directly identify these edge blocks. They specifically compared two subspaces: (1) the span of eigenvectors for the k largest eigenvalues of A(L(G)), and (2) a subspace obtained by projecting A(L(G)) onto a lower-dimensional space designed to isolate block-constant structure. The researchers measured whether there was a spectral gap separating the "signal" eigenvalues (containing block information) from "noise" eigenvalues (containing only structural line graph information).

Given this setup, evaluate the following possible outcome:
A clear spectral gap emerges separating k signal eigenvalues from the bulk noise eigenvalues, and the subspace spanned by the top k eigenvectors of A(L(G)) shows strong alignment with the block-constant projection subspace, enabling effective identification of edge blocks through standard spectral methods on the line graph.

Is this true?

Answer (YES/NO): NO